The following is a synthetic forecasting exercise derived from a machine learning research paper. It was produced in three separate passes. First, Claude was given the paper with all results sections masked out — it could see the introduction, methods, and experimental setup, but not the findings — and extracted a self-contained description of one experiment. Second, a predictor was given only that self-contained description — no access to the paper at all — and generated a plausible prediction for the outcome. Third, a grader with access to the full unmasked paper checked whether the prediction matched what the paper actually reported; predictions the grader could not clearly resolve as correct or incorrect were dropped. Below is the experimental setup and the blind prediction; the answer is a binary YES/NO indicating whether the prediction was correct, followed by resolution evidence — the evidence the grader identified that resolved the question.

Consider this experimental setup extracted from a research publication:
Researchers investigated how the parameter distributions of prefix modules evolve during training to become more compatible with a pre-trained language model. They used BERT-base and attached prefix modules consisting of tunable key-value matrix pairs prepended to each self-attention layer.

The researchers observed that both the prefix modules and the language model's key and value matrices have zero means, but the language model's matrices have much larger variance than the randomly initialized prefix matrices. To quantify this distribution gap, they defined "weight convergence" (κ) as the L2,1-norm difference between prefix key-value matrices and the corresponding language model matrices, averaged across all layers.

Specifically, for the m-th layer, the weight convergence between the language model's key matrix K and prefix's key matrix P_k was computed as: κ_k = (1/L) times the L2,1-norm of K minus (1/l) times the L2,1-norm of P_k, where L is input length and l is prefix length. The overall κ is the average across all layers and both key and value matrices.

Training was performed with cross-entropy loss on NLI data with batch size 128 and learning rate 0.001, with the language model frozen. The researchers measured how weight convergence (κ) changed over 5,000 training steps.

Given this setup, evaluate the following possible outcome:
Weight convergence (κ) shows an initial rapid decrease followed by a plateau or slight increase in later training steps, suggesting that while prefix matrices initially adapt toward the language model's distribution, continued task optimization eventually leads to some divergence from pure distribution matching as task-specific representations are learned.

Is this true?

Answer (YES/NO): NO